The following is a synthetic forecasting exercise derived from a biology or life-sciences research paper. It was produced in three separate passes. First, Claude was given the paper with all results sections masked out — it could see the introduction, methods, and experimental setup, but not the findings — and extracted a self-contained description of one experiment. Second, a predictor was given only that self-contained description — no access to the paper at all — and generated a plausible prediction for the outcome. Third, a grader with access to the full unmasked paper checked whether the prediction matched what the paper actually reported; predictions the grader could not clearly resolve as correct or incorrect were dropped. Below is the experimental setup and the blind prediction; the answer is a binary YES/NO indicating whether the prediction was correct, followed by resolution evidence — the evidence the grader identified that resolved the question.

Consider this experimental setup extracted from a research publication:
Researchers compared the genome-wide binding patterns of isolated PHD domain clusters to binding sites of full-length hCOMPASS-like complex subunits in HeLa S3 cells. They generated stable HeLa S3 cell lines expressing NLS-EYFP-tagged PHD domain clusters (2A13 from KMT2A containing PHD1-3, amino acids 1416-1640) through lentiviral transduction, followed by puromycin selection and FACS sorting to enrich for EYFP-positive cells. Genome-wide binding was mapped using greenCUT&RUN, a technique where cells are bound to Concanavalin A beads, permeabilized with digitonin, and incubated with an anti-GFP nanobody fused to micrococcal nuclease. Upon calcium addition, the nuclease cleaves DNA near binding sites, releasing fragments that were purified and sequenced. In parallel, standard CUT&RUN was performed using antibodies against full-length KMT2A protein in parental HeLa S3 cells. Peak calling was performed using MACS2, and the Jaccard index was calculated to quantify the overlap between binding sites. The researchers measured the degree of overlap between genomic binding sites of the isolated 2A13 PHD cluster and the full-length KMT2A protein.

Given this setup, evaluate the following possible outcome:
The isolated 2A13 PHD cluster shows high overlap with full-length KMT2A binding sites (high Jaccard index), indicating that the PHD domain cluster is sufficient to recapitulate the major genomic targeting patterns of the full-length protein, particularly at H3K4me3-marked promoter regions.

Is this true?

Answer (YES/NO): NO